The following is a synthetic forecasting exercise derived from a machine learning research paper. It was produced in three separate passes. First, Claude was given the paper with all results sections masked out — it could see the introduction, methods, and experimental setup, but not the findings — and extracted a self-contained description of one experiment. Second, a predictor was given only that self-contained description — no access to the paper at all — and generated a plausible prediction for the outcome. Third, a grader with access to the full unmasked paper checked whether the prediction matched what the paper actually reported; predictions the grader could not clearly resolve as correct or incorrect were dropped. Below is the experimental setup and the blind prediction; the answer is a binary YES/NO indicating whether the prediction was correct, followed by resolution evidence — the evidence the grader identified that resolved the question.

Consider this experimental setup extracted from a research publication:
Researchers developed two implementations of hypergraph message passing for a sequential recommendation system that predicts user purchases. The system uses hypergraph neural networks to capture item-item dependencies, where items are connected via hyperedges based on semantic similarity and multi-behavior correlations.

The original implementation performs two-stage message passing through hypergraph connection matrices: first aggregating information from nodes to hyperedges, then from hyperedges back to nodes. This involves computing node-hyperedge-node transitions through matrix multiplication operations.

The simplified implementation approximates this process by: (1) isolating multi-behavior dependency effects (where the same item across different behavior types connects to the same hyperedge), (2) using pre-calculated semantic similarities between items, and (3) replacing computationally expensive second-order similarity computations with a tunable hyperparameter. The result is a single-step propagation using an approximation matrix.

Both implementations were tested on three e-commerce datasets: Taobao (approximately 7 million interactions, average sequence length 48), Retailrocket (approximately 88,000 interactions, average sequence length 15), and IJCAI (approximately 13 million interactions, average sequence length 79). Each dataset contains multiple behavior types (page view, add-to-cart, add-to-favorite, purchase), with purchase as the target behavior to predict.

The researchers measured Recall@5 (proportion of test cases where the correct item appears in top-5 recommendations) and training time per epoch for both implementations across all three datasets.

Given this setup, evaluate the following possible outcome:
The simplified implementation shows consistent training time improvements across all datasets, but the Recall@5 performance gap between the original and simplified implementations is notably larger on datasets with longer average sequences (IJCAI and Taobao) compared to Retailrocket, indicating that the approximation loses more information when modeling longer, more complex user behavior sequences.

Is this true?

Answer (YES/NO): NO